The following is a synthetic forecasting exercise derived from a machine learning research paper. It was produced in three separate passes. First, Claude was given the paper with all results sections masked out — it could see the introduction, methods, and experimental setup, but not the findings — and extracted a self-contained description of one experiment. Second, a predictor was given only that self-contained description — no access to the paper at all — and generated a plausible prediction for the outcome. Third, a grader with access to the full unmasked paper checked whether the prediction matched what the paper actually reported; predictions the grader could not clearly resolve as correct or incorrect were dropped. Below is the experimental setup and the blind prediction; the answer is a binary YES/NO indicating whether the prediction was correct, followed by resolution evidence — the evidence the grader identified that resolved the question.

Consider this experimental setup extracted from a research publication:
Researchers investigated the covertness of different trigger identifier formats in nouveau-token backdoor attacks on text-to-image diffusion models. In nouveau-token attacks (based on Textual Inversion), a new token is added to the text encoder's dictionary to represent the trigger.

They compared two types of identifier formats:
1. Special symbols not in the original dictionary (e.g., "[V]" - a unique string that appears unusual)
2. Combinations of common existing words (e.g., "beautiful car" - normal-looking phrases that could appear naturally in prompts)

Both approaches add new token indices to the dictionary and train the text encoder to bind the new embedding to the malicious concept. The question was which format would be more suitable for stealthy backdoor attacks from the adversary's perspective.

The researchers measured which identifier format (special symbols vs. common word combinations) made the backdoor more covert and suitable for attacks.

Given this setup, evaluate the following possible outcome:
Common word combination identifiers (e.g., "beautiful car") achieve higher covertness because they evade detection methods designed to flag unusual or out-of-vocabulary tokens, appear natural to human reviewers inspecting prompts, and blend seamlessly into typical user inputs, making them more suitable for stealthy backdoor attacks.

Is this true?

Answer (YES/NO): YES